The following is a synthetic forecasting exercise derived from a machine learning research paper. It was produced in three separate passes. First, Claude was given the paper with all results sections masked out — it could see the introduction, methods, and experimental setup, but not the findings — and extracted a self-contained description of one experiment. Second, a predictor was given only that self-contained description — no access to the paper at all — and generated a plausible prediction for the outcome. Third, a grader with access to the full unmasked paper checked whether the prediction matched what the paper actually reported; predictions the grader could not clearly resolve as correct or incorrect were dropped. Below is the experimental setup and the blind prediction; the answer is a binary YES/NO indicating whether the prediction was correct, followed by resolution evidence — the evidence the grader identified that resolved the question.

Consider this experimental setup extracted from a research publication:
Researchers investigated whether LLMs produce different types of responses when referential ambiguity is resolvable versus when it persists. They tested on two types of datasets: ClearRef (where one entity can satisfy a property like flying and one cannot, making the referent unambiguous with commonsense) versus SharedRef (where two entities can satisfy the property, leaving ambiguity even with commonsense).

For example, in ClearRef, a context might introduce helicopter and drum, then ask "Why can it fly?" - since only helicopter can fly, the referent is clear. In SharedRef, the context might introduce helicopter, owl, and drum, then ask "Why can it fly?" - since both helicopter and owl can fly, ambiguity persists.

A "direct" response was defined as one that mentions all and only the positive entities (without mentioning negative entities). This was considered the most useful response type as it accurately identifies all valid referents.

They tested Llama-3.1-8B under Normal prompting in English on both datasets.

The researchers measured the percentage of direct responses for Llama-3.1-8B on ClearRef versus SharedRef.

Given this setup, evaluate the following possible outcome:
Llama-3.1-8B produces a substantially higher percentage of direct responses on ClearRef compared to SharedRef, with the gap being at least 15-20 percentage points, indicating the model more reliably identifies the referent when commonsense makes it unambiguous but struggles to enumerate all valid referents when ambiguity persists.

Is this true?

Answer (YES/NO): YES